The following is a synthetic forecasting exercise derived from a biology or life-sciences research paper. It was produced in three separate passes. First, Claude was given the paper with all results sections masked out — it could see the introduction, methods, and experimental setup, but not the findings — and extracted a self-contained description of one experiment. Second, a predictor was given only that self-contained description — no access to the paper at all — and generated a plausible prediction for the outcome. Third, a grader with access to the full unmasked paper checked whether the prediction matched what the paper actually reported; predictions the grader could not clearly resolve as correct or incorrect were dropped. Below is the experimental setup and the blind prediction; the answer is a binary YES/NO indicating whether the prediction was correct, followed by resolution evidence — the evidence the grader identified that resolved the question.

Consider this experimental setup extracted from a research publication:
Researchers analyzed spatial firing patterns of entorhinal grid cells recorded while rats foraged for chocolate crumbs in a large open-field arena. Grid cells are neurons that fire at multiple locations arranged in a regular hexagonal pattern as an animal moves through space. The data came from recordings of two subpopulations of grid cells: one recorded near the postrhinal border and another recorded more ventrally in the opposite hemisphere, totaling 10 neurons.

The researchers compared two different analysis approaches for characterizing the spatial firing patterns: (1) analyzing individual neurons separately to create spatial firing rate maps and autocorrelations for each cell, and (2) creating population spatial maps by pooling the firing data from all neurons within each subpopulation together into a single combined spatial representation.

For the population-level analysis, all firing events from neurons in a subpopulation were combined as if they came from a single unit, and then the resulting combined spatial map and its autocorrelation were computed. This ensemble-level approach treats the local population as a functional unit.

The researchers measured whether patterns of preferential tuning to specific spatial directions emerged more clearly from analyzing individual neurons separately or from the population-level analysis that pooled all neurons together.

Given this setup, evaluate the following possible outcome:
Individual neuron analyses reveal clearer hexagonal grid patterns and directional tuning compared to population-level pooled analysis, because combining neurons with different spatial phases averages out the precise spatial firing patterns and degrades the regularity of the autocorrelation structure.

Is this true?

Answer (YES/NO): NO